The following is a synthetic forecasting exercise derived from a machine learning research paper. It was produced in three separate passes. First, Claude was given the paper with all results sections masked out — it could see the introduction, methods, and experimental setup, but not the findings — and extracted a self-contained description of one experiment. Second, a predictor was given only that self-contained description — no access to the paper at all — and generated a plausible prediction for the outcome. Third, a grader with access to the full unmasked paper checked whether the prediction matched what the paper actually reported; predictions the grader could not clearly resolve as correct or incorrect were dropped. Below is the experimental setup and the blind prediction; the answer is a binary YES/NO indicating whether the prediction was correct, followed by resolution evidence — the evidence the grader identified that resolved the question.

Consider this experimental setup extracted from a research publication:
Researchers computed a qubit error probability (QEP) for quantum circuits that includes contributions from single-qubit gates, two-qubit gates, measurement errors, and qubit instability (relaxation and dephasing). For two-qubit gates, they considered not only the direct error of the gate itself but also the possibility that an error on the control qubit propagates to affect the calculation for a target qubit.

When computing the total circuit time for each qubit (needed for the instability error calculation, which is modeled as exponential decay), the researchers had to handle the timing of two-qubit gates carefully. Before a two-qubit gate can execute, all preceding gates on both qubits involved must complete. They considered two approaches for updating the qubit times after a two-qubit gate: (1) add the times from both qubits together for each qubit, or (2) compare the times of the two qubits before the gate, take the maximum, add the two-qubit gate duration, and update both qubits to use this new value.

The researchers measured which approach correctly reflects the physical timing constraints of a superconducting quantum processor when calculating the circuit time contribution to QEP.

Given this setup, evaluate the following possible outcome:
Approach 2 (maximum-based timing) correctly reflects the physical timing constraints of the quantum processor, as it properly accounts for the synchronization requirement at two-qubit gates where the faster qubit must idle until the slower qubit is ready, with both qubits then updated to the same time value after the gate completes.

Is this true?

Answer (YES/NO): YES